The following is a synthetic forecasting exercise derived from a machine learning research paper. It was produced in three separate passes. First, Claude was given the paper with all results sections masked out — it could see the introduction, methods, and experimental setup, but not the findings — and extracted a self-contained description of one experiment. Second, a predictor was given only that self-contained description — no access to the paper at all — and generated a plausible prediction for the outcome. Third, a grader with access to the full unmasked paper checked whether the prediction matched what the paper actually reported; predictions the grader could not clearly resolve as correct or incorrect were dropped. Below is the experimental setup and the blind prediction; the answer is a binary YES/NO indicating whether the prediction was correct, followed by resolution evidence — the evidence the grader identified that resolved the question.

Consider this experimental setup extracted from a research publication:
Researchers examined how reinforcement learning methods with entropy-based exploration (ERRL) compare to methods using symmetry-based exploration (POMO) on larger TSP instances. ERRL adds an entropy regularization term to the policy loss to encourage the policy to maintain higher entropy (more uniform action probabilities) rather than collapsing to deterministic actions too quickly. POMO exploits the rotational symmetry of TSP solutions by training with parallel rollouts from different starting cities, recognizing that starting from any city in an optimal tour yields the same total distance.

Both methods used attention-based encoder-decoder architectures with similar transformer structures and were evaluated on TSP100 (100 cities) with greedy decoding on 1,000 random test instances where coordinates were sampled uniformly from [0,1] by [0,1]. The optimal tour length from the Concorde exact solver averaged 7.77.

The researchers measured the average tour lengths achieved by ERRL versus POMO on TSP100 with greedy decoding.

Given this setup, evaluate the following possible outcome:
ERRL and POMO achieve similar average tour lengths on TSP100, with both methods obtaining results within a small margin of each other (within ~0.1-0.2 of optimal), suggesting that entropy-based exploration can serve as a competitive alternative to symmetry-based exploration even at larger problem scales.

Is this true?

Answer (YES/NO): YES